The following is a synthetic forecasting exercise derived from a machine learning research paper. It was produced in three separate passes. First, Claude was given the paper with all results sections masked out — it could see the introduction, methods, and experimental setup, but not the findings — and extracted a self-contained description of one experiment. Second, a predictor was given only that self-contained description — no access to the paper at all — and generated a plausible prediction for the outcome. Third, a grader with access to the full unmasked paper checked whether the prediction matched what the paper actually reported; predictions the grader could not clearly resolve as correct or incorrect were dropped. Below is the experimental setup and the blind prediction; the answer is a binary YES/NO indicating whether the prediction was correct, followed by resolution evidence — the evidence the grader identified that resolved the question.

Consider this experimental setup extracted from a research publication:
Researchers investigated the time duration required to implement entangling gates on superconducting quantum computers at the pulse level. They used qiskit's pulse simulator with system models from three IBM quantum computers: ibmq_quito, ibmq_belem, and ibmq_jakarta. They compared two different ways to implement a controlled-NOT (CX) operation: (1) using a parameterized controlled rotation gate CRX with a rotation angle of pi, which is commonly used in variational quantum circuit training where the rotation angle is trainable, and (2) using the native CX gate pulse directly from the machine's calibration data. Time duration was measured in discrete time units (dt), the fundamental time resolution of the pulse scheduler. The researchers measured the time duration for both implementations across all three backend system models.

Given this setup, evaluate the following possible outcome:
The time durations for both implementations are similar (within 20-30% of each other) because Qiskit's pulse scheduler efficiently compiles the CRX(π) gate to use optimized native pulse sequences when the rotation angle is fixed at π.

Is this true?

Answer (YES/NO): YES